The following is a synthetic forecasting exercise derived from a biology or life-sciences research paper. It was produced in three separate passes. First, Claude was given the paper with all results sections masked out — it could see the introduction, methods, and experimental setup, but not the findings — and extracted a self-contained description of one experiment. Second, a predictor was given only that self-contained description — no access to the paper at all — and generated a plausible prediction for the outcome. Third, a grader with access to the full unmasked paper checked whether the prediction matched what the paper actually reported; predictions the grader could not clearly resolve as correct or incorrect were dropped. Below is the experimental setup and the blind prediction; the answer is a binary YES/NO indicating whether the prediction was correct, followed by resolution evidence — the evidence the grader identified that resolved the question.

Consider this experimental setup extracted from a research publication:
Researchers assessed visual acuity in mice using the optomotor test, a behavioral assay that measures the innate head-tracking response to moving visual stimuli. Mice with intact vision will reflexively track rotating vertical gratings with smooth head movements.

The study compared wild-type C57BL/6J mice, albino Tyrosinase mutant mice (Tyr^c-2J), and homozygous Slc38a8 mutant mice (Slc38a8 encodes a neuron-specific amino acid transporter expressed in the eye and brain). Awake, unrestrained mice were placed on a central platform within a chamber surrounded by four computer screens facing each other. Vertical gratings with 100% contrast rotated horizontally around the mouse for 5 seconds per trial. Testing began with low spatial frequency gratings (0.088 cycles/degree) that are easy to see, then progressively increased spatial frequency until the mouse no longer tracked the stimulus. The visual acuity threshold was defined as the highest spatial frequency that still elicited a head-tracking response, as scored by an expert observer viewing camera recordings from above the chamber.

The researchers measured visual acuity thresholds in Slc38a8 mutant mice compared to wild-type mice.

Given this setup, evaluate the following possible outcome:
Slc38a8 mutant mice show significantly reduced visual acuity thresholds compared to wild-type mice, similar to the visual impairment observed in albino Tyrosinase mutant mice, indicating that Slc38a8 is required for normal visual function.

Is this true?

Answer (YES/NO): YES